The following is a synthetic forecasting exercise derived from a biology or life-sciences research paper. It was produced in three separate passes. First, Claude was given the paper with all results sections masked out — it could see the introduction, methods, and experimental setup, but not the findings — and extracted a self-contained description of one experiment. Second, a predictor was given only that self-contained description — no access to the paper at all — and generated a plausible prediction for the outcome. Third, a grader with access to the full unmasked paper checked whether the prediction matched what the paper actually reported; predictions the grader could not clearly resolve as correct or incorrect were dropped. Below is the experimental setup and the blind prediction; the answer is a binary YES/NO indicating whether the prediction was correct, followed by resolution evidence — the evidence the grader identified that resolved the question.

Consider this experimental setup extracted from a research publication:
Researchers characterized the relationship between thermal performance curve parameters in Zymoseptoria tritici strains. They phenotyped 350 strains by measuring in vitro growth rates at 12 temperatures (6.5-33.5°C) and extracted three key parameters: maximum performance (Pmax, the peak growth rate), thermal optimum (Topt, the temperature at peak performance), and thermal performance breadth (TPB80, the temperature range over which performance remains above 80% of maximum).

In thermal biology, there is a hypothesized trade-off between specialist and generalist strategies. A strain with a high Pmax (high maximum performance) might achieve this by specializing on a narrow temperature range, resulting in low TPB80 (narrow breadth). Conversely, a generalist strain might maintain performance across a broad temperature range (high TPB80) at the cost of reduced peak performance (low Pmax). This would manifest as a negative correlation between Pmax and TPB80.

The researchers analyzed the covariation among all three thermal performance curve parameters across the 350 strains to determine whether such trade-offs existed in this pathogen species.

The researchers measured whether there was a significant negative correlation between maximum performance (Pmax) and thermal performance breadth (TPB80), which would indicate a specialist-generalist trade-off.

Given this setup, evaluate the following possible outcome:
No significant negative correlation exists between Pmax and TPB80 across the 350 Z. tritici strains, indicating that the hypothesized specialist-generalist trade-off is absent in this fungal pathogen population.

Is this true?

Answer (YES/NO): NO